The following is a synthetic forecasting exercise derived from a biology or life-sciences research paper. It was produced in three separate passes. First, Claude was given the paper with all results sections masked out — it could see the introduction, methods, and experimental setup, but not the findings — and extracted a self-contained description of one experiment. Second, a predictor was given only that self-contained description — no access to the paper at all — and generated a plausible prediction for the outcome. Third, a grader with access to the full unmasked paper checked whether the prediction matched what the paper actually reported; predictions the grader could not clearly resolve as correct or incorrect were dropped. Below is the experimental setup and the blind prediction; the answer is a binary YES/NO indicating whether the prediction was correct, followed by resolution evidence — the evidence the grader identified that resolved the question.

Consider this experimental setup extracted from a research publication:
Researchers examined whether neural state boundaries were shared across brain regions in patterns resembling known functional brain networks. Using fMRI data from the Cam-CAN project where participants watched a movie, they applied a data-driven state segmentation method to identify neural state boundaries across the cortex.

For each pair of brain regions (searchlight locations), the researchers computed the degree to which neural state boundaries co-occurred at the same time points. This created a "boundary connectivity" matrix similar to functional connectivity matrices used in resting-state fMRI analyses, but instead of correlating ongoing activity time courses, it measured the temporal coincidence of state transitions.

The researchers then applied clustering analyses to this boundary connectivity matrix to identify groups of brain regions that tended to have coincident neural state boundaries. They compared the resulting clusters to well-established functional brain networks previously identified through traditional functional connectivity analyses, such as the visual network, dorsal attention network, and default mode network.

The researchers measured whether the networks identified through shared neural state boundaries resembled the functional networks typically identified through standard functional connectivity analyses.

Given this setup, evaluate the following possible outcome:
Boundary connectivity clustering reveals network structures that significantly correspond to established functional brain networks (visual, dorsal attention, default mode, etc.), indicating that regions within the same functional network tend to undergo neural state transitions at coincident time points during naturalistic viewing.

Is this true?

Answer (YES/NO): NO